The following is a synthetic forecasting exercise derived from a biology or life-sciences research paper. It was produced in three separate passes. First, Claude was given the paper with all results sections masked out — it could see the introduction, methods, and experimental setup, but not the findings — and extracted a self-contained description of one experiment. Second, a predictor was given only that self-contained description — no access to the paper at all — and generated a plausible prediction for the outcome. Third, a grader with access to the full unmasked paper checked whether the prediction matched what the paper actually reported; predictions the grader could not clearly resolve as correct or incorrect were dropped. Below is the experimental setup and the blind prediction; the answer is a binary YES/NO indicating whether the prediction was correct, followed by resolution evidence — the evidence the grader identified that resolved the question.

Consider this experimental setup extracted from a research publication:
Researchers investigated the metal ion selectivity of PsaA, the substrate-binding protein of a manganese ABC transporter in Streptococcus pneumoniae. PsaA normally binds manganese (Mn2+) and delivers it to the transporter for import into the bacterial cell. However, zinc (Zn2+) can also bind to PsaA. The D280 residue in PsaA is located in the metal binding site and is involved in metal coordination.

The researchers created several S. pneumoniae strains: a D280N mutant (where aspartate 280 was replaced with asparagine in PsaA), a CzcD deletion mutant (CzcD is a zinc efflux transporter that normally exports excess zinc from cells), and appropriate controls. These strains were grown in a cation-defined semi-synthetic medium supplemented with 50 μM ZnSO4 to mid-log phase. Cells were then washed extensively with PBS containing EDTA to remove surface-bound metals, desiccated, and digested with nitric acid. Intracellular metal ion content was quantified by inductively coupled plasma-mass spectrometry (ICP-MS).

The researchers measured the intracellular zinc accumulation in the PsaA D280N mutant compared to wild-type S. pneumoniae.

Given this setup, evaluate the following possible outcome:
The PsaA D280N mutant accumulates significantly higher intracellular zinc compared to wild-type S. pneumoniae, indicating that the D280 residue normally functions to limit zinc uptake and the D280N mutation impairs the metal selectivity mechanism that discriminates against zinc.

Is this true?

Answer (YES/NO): YES